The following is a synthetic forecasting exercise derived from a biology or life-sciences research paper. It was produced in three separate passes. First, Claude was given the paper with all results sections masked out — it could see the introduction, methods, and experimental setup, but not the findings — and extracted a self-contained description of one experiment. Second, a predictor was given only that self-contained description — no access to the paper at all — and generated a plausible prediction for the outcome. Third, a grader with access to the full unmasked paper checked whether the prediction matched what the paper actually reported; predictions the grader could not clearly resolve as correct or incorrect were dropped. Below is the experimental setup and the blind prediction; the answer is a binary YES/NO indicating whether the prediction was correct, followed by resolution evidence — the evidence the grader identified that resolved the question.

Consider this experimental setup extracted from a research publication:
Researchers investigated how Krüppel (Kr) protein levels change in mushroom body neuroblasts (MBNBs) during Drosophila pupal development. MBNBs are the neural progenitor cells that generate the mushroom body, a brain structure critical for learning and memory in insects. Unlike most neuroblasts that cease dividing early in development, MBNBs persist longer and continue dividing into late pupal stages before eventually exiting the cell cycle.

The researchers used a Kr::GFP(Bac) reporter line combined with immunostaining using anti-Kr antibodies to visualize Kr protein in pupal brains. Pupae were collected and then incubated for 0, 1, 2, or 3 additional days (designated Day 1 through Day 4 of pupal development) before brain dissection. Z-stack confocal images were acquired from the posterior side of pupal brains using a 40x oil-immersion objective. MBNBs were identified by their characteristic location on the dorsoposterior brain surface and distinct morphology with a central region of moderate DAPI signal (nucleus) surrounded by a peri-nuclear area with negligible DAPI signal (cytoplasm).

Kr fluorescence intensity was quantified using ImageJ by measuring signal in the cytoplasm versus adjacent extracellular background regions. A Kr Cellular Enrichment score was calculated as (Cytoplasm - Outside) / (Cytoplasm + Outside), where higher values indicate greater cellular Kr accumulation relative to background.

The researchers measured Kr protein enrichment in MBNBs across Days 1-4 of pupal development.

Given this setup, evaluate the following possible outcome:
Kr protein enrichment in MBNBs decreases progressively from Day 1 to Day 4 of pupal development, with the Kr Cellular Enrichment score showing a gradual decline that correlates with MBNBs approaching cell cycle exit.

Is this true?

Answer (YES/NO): NO